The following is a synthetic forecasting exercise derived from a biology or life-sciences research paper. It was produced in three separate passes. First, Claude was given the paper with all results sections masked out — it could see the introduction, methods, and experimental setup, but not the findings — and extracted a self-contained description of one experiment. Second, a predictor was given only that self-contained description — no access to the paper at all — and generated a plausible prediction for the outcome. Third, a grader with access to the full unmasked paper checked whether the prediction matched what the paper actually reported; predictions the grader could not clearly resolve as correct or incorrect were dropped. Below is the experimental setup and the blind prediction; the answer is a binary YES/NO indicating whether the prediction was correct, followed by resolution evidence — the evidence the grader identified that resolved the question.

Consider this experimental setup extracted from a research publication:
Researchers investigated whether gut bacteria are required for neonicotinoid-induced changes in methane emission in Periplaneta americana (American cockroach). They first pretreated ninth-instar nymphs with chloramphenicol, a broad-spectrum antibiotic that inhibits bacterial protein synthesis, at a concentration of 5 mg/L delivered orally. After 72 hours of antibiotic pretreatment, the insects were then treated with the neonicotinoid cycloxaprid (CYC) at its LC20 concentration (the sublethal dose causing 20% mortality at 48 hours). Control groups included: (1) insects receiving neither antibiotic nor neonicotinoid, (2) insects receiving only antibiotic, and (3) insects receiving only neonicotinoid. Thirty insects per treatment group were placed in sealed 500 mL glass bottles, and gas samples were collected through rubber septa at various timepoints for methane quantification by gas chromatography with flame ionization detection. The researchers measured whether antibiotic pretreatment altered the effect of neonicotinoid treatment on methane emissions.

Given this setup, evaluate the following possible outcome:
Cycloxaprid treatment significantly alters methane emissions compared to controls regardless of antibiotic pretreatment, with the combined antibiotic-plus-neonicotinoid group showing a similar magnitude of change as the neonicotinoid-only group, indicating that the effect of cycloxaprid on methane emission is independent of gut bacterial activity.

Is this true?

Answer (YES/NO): NO